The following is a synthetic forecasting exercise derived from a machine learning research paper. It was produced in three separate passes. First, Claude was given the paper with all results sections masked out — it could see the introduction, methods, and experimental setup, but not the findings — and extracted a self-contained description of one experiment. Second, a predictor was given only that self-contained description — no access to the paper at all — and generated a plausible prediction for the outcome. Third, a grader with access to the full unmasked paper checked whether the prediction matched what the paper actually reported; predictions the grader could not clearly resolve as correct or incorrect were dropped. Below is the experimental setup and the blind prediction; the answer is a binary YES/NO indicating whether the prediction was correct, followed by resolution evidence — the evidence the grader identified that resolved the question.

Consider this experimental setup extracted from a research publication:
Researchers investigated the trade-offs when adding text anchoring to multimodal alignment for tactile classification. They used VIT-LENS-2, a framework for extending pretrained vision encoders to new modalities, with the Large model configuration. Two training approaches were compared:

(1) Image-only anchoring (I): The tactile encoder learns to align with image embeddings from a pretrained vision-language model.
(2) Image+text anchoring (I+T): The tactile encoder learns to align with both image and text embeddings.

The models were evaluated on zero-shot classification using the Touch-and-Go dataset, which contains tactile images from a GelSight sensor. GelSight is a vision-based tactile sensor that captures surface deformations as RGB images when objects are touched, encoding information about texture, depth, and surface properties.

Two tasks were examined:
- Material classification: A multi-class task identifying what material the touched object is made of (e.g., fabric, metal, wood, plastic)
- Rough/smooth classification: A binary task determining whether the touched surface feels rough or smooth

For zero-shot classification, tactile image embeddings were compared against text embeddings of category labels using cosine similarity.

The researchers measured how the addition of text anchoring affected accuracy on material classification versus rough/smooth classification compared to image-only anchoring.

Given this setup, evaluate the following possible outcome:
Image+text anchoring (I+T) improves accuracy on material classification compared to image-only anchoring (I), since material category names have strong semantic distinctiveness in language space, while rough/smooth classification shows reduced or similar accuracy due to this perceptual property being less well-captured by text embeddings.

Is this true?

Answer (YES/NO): YES